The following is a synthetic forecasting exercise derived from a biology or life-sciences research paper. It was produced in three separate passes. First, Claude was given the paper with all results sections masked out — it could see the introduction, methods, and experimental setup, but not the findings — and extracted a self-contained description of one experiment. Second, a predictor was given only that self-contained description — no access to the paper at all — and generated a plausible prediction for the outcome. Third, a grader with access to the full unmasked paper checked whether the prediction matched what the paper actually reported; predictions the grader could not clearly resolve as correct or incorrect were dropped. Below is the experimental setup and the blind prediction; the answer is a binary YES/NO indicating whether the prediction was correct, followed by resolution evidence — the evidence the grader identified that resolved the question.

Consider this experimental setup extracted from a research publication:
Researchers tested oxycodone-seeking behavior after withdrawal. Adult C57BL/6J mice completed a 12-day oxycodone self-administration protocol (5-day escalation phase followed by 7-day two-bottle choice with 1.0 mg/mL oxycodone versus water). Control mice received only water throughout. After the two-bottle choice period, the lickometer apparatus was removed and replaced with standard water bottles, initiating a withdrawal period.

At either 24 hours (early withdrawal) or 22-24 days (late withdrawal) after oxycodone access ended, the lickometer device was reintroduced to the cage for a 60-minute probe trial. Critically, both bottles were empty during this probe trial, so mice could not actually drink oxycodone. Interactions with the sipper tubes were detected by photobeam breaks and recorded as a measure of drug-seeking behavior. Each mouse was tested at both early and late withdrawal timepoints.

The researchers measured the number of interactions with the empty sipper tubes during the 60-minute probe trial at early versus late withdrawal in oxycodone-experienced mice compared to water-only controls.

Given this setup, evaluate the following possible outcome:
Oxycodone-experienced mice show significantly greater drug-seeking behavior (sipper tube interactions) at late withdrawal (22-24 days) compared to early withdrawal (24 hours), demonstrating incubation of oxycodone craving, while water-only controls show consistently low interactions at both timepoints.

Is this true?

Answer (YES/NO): NO